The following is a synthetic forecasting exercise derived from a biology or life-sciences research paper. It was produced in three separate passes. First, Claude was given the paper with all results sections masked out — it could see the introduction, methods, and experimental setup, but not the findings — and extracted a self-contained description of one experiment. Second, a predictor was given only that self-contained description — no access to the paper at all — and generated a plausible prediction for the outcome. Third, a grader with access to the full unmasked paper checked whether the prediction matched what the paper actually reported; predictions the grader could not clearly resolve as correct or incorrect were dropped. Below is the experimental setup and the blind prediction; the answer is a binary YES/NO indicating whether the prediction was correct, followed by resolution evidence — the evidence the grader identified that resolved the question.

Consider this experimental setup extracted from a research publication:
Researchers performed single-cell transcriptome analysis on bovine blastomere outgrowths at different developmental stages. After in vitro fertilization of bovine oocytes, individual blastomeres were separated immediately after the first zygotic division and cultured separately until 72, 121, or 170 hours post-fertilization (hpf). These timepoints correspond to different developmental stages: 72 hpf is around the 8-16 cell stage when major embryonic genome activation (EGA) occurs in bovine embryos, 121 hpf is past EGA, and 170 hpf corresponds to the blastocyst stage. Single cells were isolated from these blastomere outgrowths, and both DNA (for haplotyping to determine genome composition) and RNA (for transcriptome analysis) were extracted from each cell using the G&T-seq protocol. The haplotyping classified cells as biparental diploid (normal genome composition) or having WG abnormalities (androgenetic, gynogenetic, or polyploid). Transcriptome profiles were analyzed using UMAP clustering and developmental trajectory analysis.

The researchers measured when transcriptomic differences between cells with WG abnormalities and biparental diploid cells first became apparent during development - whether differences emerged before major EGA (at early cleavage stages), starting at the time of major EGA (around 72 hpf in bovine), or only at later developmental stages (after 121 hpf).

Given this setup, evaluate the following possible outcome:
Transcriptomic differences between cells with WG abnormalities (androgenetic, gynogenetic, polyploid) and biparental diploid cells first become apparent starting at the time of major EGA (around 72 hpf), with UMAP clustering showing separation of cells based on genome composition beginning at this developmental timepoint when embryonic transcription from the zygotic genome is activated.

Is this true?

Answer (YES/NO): NO